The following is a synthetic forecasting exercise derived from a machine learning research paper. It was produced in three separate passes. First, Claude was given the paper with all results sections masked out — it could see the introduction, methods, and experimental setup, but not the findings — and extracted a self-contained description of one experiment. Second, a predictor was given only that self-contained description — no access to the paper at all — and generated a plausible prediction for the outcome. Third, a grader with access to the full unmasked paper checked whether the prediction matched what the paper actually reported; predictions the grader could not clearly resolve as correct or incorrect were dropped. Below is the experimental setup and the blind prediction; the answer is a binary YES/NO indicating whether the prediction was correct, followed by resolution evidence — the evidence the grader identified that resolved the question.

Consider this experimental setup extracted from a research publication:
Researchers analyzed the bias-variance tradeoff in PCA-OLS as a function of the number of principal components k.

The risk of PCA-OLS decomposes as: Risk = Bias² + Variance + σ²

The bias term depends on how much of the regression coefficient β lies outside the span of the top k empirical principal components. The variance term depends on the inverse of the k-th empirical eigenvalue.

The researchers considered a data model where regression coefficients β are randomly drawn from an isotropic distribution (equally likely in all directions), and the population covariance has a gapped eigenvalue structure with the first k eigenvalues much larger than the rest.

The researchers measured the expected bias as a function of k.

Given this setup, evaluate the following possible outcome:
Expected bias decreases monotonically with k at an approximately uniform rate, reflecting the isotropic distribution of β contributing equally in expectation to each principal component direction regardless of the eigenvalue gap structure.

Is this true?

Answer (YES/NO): NO